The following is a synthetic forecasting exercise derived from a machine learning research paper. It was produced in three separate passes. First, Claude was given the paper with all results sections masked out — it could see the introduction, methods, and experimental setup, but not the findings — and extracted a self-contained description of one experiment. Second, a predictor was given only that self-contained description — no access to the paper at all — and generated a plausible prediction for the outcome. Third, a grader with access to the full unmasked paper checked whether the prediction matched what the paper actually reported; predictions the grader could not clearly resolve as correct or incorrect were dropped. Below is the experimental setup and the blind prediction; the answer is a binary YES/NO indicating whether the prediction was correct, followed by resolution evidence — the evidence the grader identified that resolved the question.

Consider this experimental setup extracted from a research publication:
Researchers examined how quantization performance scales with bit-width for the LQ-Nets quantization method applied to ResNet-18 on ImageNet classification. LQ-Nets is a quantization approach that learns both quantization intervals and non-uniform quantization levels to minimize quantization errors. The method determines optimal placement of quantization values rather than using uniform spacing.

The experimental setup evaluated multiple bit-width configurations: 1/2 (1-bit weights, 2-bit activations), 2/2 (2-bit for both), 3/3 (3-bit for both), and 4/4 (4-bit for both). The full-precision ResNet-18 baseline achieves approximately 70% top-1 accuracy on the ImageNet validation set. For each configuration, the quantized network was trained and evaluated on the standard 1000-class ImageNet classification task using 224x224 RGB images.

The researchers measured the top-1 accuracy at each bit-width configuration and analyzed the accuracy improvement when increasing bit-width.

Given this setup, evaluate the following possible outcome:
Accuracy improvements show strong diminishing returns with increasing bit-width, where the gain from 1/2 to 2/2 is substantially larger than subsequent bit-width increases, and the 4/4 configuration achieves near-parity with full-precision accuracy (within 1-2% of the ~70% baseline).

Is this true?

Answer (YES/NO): NO